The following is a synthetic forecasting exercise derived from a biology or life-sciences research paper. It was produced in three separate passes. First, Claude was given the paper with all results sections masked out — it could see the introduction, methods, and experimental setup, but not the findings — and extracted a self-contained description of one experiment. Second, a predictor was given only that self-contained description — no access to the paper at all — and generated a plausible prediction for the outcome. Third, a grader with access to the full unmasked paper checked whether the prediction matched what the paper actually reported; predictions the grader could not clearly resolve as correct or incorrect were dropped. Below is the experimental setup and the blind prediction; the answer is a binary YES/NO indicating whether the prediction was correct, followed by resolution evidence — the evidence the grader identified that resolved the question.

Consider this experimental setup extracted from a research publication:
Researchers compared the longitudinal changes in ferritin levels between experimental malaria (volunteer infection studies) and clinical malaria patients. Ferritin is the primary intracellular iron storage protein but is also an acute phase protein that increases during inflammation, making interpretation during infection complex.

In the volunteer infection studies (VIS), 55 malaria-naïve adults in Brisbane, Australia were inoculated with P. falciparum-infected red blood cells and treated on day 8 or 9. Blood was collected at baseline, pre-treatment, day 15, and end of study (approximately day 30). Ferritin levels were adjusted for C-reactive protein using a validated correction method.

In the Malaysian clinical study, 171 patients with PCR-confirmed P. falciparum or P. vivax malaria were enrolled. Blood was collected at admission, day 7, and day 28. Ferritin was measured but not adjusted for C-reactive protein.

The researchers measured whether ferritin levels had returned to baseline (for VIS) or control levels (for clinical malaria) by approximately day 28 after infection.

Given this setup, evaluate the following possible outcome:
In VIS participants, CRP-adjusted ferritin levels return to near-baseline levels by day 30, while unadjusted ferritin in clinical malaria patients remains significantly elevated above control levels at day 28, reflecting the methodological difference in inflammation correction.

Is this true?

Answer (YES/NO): NO